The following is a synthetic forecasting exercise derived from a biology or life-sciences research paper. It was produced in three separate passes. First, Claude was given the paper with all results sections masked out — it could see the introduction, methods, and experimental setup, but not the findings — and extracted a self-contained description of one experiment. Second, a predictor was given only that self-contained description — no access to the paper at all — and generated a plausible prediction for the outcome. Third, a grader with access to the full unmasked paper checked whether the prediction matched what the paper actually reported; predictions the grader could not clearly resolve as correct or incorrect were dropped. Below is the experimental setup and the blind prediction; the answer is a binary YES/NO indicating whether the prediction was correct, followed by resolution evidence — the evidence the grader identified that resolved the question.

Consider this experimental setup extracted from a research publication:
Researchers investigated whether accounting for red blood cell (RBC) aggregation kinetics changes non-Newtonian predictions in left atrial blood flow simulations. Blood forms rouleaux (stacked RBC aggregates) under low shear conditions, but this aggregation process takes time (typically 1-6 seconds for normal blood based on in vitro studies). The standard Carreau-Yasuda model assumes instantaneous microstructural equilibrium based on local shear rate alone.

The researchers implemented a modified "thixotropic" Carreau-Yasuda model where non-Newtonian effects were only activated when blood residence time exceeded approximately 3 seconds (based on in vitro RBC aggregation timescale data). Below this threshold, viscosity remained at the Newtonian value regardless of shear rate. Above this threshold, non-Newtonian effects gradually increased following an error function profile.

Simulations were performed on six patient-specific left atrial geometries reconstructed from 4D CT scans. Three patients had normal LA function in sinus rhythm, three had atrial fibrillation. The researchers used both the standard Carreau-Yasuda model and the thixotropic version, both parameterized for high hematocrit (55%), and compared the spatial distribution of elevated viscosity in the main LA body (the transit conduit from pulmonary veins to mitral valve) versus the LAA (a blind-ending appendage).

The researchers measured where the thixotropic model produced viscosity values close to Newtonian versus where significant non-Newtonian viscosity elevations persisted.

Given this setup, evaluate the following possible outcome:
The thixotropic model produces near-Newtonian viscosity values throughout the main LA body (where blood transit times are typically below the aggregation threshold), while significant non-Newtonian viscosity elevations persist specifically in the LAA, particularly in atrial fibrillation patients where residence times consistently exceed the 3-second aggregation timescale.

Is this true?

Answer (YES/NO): YES